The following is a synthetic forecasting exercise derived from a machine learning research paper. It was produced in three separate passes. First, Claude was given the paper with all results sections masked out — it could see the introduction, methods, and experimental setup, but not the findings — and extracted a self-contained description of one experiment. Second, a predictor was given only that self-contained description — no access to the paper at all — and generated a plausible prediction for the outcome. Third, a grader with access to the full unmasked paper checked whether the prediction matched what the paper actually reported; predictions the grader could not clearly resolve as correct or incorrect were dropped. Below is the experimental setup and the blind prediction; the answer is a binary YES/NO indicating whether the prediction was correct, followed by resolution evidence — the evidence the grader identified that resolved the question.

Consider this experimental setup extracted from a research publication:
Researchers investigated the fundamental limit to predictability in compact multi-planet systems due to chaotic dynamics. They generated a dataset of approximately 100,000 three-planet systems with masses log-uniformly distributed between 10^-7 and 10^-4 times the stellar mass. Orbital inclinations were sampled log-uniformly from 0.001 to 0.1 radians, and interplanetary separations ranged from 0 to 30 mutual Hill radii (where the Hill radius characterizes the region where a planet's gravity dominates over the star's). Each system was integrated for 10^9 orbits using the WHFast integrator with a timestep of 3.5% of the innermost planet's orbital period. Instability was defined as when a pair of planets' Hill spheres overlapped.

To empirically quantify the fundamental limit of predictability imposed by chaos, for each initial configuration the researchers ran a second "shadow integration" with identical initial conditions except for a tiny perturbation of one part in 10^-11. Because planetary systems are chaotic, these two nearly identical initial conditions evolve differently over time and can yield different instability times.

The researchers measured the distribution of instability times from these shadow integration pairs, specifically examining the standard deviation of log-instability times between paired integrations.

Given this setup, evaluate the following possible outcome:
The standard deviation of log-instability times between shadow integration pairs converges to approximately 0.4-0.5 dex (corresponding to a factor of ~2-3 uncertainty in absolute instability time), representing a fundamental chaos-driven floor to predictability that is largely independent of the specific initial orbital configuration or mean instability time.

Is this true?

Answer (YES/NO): YES